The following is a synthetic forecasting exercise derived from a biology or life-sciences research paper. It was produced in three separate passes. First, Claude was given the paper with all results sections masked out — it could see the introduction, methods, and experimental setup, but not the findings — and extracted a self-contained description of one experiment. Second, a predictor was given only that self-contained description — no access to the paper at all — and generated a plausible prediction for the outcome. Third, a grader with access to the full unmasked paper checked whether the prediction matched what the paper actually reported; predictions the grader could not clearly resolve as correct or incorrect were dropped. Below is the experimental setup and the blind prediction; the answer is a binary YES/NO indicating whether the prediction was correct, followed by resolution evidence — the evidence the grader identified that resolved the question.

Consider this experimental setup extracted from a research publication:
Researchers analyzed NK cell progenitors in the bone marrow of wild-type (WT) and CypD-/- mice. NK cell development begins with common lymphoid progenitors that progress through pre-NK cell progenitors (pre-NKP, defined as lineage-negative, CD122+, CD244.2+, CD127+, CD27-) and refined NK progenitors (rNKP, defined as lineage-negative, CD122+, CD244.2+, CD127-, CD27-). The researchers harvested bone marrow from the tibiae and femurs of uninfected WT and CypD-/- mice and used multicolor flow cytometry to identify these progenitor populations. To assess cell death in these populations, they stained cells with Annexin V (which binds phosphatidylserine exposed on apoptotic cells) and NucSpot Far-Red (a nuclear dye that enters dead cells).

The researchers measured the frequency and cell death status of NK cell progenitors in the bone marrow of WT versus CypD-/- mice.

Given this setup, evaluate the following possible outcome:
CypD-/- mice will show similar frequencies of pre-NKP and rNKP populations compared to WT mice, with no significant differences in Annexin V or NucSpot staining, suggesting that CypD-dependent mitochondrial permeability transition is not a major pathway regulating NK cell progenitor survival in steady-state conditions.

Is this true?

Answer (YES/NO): NO